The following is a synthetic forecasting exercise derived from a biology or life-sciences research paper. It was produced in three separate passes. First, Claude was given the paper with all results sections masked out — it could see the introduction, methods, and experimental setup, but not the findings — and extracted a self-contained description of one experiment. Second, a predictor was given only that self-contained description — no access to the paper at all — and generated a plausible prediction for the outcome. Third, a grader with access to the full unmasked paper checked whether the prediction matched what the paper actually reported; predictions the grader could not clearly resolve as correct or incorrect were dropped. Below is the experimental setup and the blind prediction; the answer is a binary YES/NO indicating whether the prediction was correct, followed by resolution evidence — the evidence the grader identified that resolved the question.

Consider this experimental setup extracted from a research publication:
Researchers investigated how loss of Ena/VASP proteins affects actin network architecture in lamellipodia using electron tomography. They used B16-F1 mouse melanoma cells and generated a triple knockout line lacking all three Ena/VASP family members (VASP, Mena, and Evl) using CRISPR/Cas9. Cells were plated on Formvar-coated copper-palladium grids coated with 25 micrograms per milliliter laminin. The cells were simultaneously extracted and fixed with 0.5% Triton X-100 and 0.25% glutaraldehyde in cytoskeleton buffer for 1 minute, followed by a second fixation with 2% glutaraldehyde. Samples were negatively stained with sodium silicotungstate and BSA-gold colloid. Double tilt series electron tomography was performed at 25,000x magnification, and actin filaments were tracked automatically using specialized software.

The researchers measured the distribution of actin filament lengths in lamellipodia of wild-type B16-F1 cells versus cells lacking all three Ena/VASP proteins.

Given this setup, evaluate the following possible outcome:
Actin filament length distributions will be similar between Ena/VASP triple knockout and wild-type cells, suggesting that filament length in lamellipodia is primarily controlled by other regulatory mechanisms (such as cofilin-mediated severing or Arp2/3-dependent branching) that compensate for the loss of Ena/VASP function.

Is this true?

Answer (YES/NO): NO